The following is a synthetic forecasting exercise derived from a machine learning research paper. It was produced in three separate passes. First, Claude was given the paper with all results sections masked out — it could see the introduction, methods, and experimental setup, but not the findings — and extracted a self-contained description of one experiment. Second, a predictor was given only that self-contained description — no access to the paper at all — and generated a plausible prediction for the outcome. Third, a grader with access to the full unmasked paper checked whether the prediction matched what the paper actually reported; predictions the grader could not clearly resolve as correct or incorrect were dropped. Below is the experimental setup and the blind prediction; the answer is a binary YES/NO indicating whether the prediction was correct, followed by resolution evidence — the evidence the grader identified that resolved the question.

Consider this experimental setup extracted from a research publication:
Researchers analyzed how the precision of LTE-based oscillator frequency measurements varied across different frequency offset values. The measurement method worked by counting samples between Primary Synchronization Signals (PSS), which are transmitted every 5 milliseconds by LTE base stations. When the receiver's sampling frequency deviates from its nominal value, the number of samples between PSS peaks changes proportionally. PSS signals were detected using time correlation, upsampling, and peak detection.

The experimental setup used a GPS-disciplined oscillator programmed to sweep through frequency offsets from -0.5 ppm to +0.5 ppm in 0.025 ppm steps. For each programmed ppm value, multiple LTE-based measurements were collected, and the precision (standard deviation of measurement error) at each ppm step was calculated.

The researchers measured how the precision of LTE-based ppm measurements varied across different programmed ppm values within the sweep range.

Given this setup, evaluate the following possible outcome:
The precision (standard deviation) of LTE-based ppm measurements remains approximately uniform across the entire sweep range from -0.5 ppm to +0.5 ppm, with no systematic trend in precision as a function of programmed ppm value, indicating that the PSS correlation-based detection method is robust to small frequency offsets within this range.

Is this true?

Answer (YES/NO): NO